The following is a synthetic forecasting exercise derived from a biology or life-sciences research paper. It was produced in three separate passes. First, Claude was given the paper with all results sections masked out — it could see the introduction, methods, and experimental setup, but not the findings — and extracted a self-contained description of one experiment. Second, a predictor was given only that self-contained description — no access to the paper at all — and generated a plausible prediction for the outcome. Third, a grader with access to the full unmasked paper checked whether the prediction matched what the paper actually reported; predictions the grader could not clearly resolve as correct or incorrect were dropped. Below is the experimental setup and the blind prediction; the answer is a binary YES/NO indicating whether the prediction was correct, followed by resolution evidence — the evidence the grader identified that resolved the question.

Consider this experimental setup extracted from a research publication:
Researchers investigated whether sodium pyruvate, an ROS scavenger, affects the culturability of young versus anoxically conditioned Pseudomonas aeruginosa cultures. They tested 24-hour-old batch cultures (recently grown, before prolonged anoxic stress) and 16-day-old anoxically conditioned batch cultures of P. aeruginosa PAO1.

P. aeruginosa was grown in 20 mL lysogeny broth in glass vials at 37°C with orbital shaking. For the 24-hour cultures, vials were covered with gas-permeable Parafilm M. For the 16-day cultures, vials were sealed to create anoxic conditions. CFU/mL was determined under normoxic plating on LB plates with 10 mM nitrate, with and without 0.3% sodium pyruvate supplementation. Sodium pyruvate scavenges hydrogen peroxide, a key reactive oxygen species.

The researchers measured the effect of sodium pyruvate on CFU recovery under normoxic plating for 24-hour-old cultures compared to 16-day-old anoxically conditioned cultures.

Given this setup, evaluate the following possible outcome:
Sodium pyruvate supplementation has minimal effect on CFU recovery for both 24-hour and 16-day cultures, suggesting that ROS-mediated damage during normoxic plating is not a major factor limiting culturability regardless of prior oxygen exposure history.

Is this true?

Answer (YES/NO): NO